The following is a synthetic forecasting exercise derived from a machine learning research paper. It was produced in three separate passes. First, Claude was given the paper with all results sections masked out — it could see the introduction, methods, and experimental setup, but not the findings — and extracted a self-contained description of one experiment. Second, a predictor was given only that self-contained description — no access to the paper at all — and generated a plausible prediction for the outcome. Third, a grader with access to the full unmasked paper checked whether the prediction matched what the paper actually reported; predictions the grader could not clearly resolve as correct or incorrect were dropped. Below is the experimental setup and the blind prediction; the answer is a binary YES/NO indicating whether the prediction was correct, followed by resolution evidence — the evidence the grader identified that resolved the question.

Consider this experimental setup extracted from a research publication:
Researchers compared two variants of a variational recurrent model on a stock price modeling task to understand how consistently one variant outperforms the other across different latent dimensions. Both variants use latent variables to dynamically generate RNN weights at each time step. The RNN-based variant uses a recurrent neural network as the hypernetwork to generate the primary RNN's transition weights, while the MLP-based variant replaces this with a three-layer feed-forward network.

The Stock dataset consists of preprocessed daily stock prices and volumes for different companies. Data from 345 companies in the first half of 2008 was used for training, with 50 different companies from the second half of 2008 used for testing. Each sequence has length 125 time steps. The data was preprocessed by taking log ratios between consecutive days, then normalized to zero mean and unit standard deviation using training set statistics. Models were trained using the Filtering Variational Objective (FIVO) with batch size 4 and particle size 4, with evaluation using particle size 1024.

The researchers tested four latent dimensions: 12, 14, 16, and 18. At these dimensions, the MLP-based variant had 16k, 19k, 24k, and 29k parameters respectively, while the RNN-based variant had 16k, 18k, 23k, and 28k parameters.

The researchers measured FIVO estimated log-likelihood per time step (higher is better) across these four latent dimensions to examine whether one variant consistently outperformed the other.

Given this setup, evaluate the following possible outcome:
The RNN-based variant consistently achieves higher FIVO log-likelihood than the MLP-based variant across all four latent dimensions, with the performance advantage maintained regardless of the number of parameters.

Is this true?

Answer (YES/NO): NO